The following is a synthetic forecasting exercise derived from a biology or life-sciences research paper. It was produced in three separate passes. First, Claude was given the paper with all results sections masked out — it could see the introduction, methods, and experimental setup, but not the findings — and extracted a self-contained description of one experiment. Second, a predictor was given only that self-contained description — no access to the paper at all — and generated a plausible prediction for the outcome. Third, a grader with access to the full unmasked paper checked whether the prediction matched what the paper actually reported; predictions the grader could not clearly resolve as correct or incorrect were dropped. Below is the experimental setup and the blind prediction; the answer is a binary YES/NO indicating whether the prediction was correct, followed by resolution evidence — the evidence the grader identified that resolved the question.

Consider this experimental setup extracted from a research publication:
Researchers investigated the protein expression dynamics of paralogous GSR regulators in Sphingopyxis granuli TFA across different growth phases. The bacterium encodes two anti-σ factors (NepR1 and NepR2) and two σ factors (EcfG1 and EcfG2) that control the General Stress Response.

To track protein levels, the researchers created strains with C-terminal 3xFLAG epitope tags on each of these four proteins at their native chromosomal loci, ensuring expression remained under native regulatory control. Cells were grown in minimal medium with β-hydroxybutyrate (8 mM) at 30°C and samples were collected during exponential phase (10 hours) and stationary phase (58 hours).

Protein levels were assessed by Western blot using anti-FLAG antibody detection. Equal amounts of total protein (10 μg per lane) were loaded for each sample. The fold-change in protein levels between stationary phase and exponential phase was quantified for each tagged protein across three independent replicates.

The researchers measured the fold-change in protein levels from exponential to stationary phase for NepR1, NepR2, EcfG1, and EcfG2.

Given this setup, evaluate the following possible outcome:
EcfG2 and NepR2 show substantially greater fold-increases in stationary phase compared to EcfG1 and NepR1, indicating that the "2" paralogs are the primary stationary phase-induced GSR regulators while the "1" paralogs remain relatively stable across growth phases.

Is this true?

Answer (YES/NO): NO